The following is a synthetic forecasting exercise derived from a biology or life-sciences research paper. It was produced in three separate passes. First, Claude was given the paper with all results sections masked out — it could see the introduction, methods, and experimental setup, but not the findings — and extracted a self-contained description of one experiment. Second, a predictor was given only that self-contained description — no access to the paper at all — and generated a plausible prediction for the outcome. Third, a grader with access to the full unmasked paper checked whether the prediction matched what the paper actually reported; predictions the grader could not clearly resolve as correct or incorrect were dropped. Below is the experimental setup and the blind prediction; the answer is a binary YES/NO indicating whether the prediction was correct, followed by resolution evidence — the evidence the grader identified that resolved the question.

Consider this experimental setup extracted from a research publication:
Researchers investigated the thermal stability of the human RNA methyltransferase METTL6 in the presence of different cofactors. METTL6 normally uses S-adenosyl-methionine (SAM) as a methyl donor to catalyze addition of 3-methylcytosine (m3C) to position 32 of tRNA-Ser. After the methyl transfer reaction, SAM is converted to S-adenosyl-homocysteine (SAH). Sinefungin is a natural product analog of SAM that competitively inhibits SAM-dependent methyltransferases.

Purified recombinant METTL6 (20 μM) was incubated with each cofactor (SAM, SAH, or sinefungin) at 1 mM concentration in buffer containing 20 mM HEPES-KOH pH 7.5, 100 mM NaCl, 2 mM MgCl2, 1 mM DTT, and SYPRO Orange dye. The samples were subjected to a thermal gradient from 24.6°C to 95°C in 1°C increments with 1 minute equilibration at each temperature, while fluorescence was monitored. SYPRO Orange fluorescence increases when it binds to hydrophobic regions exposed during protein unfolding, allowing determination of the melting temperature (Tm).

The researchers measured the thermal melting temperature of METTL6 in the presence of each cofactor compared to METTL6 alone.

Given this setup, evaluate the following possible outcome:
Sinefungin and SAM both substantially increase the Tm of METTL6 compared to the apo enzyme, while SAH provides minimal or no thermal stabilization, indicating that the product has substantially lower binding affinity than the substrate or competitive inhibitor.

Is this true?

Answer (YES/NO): NO